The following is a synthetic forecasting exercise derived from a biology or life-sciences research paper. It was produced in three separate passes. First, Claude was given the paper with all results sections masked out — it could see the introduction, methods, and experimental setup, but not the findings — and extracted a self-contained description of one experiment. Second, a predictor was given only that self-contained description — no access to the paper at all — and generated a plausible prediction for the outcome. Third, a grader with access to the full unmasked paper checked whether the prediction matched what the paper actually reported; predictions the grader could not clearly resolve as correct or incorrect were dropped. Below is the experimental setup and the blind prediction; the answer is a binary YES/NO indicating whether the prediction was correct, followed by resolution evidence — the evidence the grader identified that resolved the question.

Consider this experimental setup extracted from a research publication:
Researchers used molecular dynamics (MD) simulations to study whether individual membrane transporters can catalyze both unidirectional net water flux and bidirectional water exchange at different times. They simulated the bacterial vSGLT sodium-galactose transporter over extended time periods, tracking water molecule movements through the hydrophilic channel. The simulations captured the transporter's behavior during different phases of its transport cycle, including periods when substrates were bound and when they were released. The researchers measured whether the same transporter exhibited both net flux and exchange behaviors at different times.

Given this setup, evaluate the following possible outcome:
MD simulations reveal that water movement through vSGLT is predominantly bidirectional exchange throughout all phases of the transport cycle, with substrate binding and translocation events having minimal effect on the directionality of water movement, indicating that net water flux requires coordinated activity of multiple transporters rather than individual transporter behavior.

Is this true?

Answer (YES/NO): NO